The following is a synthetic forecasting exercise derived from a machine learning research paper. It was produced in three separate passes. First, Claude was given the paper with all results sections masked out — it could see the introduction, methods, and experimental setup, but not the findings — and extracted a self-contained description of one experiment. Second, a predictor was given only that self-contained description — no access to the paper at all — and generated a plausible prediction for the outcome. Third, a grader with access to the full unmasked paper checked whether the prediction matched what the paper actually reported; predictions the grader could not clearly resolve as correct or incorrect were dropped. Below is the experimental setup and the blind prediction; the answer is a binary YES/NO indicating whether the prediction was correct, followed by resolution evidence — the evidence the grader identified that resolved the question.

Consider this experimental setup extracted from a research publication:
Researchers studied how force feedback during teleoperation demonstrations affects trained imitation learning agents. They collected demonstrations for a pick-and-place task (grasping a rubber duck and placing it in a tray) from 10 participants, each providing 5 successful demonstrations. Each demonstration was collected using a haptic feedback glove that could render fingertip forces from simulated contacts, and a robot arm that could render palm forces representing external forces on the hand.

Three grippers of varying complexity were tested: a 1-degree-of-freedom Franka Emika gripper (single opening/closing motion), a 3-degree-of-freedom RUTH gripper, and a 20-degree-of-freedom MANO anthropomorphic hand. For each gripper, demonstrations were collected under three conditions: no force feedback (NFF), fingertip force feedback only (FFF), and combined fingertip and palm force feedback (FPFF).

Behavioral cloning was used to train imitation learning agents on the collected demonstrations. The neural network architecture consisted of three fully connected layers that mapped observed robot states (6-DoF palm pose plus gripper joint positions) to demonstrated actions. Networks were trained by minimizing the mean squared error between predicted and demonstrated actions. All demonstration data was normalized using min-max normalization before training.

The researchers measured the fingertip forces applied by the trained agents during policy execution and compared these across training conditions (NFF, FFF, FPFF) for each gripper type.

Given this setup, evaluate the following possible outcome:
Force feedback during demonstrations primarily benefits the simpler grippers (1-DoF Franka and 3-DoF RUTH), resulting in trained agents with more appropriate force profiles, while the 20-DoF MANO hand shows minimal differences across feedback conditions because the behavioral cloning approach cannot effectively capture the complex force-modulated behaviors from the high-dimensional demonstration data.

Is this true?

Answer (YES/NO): NO